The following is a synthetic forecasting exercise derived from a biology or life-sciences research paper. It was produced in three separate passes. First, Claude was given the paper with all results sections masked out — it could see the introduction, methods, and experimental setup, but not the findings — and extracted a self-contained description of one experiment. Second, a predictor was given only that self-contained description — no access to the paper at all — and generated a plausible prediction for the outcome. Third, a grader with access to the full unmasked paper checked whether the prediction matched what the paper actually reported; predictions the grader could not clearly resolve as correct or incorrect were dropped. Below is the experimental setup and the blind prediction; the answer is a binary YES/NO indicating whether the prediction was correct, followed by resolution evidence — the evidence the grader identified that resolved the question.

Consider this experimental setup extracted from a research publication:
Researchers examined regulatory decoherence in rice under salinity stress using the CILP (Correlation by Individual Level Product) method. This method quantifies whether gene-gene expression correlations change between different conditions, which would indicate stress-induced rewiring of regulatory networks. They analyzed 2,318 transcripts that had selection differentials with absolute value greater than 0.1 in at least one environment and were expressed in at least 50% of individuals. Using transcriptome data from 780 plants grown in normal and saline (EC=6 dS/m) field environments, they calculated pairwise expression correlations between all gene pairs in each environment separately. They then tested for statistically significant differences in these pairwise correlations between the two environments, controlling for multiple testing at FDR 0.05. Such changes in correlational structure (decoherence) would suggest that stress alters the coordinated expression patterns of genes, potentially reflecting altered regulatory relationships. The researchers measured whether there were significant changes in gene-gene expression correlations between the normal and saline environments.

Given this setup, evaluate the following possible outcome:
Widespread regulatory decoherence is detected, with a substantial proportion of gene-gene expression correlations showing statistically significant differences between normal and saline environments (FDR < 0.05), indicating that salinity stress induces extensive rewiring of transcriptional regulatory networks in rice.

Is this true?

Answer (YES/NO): NO